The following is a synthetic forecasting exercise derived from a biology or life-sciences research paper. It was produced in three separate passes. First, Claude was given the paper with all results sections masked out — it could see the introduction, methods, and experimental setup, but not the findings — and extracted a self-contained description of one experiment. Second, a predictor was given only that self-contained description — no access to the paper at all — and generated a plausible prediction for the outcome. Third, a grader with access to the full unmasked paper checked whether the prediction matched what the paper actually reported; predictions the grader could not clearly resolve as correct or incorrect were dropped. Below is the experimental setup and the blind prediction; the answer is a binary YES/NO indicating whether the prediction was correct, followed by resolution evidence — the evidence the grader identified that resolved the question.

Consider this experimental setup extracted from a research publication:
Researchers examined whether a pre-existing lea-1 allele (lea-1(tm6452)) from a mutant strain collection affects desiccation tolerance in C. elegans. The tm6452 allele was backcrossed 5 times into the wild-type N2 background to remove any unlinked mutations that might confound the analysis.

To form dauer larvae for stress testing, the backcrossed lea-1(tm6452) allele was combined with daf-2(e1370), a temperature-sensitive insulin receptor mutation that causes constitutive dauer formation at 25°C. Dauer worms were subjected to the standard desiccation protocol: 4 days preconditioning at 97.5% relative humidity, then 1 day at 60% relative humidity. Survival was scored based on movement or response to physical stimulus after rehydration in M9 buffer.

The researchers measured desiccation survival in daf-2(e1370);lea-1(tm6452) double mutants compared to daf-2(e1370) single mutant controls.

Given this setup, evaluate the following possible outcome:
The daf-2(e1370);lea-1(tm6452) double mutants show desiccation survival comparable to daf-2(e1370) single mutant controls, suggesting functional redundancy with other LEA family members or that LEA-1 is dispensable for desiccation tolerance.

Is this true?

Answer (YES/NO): NO